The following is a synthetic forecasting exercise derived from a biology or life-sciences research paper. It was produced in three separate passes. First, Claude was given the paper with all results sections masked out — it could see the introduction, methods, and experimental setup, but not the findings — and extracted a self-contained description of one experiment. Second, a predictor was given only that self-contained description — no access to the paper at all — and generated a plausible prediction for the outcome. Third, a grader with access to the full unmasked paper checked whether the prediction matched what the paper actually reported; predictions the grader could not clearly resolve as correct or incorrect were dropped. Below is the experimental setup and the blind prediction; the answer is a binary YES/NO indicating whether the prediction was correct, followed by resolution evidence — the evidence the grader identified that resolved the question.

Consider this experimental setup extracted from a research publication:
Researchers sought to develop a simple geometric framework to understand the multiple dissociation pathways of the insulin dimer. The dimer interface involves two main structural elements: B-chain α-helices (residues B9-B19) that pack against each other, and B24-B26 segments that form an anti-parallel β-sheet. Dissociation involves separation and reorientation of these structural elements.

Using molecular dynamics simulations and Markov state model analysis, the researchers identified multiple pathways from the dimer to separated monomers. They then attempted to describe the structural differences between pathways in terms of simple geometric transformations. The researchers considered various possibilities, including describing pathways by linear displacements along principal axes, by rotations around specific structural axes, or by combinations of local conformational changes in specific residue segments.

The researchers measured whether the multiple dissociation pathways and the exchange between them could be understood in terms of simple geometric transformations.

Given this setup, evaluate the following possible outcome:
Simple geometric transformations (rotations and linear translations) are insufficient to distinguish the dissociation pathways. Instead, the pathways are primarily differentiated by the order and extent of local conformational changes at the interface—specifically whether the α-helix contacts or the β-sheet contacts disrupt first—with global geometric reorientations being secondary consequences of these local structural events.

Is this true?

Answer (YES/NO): NO